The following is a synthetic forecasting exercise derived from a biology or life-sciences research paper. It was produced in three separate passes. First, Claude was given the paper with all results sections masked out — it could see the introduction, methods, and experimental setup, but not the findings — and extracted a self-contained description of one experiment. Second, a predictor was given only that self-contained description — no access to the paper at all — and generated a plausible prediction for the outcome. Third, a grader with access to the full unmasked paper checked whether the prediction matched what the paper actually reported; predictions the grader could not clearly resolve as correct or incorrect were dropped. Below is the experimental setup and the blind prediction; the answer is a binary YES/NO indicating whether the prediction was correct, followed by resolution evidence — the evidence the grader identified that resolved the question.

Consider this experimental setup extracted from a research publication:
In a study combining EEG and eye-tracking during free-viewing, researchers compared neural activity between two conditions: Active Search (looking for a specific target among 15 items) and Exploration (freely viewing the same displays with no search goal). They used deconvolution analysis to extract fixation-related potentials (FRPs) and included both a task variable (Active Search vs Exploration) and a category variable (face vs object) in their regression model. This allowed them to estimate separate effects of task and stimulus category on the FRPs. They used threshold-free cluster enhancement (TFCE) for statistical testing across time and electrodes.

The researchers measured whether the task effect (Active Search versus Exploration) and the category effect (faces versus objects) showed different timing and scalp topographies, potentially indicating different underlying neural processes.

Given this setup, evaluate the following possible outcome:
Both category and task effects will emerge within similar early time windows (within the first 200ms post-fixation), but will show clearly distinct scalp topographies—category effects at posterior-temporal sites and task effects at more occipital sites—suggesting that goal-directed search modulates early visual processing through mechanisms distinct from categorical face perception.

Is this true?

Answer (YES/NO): NO